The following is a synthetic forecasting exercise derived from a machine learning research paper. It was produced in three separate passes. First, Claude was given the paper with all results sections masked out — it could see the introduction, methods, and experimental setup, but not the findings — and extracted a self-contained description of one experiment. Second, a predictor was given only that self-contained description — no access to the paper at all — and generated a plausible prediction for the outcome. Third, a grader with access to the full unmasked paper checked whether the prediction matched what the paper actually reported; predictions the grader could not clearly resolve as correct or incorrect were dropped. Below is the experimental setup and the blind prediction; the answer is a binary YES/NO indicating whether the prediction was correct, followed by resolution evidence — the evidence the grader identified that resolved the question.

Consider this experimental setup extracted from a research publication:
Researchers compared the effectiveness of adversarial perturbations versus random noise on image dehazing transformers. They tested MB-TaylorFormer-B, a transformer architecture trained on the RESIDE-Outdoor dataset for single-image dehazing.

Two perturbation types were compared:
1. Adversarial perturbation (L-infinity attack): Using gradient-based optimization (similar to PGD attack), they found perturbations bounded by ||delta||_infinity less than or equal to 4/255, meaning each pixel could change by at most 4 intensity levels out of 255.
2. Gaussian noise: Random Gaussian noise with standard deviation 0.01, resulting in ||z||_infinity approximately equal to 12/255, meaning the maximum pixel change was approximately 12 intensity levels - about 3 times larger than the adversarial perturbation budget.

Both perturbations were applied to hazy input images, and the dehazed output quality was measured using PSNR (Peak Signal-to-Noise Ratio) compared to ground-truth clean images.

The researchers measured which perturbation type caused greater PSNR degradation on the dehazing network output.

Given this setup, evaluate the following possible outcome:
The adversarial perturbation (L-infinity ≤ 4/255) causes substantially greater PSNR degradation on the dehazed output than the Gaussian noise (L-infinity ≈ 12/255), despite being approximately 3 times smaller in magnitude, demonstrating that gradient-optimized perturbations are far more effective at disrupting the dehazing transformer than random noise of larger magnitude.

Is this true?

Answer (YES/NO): YES